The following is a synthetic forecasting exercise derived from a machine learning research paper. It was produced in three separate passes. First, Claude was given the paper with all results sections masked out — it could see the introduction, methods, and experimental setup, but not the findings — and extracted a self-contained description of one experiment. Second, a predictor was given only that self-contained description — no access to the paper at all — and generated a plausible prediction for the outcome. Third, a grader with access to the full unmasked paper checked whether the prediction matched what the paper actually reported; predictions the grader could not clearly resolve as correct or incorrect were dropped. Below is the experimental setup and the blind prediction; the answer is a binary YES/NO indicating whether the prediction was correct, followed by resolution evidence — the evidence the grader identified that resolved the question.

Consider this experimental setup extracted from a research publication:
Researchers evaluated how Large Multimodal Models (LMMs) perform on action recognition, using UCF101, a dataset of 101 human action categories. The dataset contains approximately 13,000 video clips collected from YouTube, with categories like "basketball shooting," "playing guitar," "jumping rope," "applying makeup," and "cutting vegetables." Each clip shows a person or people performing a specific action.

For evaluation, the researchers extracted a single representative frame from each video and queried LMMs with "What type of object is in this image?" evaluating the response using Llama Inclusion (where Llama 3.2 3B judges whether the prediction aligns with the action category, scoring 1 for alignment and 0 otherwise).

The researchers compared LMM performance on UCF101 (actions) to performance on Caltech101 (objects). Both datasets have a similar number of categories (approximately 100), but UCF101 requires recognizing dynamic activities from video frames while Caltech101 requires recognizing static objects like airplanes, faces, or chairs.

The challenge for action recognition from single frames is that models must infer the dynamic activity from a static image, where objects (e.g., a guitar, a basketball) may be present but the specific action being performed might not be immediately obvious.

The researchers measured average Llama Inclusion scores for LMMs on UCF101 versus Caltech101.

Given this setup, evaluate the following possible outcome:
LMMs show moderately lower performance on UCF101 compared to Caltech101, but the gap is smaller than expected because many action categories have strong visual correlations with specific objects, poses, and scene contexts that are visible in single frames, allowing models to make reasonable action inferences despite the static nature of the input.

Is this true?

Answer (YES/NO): NO